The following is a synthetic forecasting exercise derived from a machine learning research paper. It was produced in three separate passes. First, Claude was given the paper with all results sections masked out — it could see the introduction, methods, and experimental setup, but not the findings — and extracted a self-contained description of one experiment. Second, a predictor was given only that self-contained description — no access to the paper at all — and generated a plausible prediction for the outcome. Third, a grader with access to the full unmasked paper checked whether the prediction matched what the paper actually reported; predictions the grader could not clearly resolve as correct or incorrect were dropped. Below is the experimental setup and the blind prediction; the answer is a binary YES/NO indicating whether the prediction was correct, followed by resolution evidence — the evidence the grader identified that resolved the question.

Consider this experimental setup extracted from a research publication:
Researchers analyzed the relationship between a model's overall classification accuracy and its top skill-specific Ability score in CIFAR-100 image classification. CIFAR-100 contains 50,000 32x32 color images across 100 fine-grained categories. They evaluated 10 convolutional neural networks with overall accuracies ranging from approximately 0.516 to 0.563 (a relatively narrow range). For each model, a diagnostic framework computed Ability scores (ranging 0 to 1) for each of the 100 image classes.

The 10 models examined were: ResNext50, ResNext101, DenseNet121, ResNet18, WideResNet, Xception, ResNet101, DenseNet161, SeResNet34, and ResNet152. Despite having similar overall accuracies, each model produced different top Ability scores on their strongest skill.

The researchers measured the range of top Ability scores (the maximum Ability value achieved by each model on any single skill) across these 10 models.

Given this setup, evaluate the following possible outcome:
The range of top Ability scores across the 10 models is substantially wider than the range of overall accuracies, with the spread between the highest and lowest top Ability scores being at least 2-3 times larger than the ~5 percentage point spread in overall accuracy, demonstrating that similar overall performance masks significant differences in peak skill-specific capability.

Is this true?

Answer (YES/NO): YES